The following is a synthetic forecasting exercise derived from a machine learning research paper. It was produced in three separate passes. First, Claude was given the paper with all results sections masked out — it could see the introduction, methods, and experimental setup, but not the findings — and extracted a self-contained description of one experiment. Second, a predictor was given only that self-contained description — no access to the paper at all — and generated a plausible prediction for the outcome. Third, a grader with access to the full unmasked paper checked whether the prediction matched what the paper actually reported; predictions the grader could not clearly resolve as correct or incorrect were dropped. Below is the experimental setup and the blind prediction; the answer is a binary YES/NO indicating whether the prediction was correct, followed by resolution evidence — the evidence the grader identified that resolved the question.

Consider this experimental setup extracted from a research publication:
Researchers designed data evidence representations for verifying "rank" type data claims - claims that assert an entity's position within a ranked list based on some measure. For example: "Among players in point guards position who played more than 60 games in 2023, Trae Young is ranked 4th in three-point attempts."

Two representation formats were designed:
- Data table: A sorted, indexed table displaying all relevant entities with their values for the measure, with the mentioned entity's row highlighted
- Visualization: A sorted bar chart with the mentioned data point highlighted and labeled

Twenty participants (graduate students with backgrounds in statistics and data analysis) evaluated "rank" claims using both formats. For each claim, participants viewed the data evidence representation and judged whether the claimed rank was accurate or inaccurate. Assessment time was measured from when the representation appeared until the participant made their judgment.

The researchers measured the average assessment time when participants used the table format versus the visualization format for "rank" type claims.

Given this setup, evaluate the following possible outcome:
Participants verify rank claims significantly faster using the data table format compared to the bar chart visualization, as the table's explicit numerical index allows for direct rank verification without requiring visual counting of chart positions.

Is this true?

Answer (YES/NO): NO